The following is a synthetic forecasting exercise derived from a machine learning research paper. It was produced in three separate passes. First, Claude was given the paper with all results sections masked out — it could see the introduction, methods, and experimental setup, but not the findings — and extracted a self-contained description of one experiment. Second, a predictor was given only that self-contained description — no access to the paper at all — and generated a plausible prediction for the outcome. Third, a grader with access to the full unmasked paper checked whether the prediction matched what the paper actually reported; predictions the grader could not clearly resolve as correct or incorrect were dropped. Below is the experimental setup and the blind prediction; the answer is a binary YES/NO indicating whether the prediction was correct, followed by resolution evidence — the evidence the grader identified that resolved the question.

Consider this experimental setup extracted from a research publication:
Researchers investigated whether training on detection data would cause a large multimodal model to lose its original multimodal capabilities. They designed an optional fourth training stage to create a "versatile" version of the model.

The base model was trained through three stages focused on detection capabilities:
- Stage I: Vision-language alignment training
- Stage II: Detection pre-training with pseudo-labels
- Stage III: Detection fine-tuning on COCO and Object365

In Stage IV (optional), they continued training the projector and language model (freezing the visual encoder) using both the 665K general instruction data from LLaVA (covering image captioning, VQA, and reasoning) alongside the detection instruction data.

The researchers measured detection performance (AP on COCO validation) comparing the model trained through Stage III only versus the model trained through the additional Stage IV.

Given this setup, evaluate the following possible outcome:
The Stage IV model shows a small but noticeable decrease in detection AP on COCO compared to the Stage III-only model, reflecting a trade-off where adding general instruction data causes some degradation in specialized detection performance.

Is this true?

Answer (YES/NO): YES